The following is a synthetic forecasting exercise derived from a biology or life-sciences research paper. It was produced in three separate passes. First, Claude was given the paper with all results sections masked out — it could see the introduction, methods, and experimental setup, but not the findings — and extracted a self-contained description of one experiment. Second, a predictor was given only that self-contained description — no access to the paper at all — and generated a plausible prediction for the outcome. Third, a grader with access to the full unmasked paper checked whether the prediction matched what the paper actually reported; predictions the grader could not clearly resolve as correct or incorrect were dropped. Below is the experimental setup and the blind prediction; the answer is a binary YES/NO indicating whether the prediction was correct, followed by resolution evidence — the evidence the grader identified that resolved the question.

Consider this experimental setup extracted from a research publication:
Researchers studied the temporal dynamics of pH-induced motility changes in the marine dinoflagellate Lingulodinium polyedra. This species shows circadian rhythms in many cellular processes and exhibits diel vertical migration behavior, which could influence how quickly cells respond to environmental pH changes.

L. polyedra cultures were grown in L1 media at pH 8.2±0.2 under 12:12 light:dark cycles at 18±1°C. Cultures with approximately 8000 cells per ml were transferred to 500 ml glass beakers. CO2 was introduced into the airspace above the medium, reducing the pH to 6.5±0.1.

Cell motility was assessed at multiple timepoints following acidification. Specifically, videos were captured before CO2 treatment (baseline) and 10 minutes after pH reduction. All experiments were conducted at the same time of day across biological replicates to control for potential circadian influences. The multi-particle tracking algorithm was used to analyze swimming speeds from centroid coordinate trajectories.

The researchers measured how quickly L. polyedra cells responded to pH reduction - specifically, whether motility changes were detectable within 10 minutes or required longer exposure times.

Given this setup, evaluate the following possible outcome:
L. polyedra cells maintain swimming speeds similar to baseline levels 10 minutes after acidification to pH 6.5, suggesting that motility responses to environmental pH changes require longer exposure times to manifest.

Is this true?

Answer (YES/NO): NO